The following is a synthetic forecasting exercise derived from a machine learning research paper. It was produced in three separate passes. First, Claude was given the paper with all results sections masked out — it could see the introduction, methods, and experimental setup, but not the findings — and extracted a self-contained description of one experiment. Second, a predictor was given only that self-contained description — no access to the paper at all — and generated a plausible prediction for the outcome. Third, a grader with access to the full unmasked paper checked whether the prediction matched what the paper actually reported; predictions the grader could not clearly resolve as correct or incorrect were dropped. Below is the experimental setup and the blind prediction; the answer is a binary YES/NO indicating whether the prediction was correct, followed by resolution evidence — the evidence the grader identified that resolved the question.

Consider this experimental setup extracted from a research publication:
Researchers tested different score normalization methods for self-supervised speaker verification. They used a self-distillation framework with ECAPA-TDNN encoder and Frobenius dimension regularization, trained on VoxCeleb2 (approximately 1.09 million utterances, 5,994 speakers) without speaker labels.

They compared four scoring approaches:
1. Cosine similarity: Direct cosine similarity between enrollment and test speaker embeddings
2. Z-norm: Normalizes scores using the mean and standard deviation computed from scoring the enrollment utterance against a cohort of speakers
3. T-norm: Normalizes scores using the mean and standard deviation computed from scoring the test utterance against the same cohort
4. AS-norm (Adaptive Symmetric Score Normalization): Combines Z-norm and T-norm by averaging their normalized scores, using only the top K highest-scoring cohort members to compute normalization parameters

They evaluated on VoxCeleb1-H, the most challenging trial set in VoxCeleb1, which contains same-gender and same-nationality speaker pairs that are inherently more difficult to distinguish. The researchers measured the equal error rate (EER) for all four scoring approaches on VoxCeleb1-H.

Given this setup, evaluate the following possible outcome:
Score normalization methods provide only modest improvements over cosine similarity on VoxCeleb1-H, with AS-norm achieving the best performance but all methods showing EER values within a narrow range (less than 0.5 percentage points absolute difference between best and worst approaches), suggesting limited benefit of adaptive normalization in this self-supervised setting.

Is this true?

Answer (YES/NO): NO